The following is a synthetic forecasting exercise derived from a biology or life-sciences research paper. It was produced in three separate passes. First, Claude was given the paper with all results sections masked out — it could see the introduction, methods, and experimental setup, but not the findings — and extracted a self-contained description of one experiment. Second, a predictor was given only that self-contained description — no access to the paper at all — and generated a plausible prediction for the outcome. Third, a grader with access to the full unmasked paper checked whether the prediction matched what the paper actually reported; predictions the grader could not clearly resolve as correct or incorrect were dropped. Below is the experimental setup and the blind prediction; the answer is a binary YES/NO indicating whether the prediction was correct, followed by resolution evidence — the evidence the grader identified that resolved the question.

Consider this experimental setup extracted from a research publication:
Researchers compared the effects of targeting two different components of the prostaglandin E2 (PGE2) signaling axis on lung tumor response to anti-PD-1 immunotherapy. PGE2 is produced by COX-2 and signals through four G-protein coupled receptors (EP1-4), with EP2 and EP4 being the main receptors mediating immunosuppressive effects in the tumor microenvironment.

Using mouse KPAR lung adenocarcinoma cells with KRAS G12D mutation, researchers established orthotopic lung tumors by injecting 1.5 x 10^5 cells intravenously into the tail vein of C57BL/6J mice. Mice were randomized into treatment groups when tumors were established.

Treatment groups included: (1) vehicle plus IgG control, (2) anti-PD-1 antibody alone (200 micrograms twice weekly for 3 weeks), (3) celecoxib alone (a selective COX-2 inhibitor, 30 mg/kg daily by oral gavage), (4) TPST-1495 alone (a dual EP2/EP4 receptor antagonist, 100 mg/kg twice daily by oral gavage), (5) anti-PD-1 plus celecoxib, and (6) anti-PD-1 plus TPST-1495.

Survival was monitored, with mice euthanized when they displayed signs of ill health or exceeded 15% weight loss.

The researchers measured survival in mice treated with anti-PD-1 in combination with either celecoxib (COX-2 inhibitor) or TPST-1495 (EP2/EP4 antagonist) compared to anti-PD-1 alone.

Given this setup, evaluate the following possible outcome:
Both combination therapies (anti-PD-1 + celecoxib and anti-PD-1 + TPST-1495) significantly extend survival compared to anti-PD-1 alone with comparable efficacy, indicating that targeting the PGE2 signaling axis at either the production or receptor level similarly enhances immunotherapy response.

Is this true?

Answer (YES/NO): NO